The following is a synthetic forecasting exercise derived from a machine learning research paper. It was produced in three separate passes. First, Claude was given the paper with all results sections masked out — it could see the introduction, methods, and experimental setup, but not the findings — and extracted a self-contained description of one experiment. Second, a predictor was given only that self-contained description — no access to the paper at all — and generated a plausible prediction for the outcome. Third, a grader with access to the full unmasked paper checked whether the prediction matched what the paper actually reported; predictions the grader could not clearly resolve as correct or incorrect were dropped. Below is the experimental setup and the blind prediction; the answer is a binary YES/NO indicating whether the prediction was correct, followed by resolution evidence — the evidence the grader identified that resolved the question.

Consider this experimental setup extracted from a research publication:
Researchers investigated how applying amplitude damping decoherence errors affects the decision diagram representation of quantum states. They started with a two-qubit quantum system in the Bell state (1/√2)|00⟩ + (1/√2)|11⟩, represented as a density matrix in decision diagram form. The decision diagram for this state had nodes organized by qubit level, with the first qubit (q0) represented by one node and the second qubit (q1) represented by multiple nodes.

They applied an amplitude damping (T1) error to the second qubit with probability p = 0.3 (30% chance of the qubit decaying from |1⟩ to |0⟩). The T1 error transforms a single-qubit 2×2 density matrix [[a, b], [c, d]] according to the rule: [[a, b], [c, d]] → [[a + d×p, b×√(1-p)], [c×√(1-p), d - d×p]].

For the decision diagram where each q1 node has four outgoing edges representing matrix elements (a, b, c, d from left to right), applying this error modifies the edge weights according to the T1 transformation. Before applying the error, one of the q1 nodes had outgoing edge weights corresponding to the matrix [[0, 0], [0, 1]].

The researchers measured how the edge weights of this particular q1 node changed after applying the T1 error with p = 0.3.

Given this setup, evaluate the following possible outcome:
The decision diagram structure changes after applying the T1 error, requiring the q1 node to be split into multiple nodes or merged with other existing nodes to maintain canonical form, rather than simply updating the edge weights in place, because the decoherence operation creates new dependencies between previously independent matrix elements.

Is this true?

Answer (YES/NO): NO